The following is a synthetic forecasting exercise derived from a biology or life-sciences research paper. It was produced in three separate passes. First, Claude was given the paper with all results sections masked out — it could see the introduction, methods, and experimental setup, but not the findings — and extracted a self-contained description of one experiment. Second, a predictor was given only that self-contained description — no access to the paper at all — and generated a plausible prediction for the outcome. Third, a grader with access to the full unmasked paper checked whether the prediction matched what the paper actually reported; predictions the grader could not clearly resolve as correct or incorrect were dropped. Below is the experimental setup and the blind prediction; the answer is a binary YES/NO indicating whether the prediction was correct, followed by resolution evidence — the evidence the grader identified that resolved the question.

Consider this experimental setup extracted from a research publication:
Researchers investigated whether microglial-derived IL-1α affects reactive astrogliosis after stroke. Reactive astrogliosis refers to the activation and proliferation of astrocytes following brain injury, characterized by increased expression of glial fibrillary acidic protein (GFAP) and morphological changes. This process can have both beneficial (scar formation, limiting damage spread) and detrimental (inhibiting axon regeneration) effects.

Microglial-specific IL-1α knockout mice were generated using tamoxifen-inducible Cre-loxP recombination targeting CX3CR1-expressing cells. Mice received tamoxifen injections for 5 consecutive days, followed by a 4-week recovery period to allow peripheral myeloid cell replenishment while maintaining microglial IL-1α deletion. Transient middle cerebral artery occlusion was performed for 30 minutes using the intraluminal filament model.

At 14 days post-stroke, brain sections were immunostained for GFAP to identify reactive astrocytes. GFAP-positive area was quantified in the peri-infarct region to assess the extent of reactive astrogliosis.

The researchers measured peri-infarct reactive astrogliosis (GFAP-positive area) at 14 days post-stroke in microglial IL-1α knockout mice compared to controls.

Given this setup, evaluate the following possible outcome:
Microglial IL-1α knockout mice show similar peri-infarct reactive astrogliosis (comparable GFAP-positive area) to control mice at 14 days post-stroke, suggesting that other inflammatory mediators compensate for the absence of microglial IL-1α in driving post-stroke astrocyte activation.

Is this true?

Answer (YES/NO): NO